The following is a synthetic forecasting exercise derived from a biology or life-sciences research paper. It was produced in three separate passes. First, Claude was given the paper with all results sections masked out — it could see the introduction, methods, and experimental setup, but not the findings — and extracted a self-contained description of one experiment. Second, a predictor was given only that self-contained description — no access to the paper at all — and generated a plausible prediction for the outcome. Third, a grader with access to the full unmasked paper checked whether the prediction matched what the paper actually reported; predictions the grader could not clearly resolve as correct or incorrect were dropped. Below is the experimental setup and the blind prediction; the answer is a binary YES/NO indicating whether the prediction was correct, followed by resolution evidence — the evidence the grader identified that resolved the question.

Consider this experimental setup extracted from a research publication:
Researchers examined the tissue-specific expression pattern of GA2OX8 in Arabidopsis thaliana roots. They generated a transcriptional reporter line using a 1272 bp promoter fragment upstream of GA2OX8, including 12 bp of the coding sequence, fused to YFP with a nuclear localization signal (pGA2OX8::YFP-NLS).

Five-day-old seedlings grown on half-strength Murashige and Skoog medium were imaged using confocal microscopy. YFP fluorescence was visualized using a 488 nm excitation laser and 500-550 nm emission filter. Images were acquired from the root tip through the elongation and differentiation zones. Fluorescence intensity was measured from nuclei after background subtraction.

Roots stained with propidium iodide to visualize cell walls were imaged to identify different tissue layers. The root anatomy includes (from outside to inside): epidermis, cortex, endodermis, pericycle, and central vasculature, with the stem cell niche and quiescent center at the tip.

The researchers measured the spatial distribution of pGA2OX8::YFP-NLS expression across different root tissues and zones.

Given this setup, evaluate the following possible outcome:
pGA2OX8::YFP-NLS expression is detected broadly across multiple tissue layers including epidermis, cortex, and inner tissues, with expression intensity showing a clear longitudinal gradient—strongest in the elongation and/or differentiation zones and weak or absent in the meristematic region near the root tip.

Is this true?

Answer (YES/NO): YES